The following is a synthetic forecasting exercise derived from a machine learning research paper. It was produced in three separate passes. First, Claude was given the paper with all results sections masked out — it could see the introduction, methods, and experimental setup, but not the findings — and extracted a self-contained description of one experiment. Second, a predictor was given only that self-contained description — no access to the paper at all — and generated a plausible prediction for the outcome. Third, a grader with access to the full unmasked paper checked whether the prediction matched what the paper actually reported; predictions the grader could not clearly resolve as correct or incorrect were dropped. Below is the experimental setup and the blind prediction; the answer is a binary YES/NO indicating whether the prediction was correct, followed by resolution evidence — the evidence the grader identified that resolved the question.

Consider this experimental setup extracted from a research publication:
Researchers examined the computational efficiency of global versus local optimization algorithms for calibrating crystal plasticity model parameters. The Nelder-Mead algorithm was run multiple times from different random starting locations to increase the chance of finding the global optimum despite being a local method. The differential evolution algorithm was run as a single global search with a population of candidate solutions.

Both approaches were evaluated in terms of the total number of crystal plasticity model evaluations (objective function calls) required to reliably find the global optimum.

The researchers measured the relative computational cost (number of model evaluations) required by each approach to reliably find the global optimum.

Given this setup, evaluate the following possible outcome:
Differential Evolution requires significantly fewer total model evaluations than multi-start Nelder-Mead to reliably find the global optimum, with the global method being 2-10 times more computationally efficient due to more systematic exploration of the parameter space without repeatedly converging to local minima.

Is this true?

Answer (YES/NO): NO